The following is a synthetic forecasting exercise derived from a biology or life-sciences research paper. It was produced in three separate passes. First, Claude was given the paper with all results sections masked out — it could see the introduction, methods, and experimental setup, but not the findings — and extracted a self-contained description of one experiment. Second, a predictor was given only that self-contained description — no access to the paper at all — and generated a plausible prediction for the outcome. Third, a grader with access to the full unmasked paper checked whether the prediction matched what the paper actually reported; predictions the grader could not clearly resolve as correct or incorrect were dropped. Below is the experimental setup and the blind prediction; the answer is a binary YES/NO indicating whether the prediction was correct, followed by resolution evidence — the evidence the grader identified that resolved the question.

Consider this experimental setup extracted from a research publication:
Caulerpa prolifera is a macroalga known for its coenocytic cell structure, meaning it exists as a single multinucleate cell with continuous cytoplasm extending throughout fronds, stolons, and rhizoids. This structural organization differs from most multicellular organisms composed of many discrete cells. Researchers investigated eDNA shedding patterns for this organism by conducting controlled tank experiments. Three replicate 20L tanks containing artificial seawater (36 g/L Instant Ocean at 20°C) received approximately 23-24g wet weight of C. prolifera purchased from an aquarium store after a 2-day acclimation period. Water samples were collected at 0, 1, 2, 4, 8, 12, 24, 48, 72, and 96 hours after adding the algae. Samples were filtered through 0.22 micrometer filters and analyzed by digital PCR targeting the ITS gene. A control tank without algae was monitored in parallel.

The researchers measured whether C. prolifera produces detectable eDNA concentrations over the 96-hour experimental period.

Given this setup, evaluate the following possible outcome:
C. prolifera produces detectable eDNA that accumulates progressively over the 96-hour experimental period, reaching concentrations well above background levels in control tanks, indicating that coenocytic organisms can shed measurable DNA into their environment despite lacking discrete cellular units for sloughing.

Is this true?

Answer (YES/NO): NO